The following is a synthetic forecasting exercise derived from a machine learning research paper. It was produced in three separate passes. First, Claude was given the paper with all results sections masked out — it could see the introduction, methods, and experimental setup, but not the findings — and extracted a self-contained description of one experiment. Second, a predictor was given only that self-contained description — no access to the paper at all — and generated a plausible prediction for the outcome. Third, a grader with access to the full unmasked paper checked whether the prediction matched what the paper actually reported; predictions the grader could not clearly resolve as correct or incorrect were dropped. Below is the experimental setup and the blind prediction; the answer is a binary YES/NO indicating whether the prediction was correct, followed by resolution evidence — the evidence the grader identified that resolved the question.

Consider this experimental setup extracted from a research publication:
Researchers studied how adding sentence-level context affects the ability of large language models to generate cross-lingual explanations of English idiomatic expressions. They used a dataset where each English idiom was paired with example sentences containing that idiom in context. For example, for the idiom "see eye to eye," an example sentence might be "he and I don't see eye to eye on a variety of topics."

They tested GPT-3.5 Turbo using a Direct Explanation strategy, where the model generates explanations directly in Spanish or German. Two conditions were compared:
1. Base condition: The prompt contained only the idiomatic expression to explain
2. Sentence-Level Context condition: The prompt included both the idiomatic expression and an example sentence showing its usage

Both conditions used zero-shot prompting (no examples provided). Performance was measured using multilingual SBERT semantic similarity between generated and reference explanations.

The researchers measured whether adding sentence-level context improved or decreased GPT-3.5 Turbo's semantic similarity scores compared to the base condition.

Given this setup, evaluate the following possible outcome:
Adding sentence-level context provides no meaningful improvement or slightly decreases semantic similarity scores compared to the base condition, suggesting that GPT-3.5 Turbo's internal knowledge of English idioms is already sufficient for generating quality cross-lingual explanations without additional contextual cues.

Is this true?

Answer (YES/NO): YES